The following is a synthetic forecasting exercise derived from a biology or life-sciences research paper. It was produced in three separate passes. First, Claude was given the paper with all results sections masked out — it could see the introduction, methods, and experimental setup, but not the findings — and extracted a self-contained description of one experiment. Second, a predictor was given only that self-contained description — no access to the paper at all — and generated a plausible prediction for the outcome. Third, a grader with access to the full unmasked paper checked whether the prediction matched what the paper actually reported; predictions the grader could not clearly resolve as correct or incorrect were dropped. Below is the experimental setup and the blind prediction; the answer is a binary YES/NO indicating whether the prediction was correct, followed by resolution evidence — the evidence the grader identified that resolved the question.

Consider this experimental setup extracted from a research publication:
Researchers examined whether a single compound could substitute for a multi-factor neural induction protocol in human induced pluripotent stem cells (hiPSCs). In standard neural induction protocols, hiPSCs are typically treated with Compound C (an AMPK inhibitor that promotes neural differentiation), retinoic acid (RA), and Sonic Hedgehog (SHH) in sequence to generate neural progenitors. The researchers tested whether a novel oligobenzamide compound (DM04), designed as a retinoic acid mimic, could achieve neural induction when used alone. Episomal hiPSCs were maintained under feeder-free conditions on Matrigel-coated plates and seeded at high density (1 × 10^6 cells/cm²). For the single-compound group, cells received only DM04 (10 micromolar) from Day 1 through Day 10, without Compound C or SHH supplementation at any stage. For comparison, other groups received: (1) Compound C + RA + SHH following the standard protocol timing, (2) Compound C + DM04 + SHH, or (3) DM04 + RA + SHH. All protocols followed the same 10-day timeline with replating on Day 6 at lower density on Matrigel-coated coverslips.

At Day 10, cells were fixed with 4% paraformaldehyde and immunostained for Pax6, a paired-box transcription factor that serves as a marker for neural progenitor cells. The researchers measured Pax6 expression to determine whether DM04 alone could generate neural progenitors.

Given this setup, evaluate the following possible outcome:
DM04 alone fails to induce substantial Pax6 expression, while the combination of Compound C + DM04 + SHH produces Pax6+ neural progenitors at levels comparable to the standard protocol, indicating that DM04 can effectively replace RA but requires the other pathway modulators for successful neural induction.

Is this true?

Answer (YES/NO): NO